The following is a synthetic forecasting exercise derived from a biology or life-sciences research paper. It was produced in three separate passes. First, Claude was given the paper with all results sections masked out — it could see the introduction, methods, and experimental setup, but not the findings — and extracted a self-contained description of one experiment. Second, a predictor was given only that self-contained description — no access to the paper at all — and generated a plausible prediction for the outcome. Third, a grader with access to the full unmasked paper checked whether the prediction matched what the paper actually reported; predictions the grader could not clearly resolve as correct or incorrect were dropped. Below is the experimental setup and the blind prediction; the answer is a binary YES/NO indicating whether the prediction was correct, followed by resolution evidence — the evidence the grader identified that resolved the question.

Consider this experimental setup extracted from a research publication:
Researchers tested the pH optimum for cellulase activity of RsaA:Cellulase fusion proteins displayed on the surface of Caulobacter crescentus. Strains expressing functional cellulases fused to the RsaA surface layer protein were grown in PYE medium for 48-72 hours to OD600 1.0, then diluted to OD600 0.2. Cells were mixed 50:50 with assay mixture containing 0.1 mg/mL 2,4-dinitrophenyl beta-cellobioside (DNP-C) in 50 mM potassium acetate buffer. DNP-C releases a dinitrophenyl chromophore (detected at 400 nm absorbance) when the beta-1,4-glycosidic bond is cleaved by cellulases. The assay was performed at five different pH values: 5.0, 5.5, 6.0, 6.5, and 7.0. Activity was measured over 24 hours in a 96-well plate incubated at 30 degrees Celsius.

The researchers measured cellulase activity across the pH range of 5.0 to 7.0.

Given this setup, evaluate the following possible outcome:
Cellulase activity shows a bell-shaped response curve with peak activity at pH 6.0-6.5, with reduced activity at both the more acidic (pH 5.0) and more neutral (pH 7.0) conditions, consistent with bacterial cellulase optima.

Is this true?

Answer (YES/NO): NO